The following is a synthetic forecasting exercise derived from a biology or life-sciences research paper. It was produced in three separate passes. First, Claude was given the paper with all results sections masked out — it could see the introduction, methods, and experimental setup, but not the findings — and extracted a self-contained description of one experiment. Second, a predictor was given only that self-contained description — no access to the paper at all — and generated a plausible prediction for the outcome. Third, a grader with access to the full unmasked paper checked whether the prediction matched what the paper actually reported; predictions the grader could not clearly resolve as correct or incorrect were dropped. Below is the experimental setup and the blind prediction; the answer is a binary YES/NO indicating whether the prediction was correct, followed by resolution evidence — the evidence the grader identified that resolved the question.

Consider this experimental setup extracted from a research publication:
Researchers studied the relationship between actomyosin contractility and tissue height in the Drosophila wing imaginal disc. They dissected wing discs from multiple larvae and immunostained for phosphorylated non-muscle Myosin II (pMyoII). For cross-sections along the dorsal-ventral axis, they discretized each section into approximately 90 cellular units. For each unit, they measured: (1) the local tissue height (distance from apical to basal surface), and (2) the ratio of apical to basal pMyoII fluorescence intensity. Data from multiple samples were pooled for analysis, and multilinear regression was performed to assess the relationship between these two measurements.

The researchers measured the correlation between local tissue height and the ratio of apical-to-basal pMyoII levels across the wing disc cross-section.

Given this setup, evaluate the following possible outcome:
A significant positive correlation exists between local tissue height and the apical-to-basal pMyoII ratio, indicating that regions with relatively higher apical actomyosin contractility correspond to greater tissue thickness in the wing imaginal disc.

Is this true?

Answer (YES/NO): NO